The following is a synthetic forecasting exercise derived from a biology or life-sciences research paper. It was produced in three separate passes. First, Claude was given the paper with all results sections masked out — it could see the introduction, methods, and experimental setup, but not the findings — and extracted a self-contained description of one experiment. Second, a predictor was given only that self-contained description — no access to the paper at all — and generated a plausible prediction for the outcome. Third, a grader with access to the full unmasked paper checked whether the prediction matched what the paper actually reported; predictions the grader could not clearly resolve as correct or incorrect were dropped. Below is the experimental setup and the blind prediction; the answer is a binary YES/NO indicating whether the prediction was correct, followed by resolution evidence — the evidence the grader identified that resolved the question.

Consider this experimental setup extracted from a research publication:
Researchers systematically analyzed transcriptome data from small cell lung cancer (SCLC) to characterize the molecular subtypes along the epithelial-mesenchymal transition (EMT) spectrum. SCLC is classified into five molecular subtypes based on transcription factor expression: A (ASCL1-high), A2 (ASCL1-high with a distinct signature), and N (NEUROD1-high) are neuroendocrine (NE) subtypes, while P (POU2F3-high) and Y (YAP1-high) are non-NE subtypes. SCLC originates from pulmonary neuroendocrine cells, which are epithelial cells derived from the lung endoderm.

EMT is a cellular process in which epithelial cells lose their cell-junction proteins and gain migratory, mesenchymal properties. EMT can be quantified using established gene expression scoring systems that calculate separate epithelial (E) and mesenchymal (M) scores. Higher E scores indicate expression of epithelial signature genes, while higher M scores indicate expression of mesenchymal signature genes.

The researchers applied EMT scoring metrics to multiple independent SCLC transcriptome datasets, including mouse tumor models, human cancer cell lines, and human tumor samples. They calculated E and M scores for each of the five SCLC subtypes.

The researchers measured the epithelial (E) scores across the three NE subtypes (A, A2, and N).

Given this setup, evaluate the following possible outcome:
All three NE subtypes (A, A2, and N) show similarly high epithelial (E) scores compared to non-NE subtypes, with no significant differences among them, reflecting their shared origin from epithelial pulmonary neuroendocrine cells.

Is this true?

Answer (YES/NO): NO